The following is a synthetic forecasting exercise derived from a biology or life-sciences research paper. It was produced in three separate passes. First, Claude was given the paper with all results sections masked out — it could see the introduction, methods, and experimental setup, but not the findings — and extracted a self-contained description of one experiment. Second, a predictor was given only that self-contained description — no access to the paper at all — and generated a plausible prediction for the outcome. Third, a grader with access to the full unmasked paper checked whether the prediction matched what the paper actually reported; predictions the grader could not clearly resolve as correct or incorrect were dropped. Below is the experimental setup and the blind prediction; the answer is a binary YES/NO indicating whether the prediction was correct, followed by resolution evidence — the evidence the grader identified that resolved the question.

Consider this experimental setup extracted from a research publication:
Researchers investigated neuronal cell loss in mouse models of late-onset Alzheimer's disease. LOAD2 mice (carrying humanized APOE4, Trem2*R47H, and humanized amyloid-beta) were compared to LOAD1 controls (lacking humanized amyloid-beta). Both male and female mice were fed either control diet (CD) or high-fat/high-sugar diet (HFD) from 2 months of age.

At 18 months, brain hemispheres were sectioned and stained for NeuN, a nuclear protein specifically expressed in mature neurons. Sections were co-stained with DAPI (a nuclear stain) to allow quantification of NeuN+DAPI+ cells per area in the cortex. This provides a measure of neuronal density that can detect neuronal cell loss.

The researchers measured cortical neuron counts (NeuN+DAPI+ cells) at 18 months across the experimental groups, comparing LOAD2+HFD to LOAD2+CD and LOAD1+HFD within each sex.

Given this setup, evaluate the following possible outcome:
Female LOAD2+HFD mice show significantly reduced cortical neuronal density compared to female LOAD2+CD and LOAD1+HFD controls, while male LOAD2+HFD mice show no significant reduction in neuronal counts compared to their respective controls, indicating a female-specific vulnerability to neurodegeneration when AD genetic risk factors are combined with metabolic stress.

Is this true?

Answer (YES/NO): YES